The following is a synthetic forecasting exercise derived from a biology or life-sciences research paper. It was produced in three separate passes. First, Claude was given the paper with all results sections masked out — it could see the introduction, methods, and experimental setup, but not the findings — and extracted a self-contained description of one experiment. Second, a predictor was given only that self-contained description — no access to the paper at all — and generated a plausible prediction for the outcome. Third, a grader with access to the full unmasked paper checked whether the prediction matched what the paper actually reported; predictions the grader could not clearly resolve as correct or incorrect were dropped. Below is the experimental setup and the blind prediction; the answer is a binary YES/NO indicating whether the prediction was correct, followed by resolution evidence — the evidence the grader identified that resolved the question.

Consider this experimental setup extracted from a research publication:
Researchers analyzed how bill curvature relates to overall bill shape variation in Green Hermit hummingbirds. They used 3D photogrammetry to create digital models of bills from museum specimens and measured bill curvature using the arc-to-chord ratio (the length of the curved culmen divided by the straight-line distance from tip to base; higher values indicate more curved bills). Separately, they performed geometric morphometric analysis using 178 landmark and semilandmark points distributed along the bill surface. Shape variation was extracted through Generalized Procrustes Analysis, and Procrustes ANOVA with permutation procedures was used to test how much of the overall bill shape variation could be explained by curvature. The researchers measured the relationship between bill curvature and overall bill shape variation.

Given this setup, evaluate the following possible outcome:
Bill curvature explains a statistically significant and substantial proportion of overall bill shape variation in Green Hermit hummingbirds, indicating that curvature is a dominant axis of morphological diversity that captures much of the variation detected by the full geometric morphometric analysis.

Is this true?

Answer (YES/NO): YES